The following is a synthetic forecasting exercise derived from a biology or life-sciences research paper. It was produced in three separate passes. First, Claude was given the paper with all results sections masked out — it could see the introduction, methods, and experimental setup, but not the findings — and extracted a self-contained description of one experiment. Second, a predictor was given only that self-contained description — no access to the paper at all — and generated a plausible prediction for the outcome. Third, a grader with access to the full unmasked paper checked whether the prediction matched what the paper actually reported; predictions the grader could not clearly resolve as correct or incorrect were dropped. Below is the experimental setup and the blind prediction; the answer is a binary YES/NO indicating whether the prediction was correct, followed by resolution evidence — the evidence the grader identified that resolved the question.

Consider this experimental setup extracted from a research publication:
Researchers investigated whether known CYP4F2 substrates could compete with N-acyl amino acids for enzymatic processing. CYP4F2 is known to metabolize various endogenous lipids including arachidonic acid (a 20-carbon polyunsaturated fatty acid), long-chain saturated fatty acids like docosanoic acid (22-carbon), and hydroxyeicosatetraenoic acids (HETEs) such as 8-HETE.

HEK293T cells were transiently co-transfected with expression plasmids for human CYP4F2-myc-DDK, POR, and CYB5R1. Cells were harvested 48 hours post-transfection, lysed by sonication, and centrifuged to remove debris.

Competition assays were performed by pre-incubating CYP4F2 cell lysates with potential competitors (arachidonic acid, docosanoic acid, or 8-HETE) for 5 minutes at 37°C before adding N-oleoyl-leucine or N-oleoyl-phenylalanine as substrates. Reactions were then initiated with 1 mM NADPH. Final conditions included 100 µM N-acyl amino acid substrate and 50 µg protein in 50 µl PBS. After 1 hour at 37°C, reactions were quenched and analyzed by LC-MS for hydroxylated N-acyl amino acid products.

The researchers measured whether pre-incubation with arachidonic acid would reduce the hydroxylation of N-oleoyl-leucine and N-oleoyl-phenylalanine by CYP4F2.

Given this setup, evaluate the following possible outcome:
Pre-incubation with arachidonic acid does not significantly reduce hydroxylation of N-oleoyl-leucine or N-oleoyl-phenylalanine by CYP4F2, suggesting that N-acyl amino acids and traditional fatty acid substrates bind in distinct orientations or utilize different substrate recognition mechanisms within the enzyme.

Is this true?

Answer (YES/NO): NO